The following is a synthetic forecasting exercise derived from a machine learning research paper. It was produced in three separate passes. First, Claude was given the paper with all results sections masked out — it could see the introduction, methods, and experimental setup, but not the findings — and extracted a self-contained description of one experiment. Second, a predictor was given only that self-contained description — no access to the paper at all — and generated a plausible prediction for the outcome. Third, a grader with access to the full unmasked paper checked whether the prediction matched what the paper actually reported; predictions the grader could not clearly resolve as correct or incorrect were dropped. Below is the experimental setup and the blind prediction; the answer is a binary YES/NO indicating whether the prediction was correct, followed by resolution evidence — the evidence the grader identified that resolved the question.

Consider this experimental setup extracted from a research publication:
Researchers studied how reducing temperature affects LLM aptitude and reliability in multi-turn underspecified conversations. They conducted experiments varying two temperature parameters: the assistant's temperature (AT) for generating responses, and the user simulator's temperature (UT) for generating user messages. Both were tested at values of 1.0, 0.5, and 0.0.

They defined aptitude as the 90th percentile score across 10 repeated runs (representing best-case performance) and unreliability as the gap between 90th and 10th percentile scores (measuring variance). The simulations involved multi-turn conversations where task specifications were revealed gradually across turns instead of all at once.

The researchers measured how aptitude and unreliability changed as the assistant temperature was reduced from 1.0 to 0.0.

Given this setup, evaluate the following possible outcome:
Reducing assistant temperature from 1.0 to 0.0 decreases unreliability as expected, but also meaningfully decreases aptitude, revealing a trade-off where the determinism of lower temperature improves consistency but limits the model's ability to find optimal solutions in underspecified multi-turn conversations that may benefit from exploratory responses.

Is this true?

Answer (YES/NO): NO